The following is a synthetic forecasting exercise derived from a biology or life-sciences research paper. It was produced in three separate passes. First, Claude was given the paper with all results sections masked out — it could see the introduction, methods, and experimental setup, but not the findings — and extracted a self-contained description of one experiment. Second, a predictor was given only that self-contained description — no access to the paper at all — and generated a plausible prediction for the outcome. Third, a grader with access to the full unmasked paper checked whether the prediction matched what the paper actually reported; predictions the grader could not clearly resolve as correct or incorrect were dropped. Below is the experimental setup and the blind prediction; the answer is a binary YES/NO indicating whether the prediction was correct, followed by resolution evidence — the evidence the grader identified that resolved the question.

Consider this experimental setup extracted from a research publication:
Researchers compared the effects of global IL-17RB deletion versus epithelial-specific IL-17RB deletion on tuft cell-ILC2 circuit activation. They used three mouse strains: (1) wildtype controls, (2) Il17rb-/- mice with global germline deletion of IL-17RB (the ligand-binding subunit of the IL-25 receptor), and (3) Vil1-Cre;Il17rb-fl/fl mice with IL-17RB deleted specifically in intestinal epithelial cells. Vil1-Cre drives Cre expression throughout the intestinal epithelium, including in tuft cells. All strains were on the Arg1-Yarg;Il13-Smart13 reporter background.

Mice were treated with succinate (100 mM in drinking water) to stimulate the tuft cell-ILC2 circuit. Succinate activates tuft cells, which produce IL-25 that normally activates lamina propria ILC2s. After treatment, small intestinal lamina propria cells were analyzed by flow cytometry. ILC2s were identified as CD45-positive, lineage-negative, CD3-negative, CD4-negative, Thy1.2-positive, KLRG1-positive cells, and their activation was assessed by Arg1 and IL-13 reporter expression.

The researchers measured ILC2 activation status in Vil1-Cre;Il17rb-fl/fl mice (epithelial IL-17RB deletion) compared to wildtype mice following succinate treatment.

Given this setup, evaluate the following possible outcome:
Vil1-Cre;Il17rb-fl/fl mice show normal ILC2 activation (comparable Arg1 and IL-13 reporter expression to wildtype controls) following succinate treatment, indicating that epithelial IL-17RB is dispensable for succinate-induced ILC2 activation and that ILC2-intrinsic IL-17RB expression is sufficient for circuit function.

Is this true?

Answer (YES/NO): NO